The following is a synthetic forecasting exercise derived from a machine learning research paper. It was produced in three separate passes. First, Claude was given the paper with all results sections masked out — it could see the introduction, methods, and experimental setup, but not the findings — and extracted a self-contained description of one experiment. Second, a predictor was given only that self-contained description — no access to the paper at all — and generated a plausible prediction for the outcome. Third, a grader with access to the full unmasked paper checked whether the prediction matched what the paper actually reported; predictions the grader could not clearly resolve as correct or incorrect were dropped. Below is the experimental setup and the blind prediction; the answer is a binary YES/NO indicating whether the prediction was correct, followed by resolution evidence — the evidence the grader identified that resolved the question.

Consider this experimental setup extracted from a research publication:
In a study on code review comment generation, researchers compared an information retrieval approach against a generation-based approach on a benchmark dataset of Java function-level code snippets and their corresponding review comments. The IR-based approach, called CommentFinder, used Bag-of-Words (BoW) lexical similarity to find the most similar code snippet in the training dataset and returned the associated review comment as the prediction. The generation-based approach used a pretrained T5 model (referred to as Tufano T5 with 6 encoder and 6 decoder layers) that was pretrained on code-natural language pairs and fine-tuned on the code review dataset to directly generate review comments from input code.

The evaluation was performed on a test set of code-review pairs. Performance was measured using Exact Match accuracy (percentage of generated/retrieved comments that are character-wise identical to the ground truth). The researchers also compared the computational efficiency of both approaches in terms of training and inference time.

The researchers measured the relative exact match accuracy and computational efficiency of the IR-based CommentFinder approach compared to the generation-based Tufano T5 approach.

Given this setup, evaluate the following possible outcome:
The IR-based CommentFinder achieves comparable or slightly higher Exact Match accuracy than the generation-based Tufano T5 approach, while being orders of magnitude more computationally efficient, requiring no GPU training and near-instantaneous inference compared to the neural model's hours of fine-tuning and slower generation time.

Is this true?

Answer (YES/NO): NO